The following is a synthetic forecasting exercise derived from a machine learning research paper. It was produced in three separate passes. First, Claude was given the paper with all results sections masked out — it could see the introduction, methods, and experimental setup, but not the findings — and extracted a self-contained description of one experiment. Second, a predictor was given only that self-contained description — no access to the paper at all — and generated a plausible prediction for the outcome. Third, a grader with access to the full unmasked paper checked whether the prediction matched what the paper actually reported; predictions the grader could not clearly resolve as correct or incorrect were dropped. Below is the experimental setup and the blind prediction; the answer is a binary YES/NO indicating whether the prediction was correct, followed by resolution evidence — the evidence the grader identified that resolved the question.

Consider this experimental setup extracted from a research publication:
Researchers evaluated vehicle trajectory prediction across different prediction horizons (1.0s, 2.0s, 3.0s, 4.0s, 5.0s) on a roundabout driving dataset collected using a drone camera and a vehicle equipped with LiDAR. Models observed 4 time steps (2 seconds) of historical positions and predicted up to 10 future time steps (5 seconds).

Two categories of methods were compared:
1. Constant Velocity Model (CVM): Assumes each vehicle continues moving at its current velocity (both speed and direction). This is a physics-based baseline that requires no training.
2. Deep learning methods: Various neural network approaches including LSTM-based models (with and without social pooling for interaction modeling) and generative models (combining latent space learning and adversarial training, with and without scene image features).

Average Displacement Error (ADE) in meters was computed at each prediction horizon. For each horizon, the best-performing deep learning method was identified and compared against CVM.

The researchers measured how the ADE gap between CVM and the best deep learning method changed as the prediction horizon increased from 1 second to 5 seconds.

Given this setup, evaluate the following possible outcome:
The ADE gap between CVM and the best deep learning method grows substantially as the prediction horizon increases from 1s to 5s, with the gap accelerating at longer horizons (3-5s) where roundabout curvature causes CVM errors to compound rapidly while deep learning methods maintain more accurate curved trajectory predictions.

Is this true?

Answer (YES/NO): YES